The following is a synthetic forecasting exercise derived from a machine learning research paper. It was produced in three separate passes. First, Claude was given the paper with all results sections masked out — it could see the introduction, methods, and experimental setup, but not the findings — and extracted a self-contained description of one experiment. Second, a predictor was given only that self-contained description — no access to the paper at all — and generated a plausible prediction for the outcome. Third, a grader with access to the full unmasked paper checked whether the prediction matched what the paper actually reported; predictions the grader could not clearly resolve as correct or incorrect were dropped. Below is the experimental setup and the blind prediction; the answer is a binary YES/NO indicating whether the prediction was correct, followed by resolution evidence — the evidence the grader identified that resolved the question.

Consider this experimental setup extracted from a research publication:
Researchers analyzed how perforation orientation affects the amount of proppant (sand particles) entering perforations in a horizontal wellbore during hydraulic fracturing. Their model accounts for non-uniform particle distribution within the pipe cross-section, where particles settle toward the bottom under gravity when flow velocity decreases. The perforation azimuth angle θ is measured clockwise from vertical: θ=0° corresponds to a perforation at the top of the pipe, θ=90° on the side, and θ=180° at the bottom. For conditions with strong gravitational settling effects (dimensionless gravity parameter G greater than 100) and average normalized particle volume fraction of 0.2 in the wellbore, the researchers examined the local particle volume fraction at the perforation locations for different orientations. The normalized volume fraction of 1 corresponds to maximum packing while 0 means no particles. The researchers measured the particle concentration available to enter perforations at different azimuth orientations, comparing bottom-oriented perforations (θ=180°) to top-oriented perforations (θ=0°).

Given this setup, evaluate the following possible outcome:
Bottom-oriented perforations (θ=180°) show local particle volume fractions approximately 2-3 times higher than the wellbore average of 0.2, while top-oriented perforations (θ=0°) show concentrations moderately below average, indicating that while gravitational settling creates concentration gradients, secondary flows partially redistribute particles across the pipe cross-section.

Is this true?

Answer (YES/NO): NO